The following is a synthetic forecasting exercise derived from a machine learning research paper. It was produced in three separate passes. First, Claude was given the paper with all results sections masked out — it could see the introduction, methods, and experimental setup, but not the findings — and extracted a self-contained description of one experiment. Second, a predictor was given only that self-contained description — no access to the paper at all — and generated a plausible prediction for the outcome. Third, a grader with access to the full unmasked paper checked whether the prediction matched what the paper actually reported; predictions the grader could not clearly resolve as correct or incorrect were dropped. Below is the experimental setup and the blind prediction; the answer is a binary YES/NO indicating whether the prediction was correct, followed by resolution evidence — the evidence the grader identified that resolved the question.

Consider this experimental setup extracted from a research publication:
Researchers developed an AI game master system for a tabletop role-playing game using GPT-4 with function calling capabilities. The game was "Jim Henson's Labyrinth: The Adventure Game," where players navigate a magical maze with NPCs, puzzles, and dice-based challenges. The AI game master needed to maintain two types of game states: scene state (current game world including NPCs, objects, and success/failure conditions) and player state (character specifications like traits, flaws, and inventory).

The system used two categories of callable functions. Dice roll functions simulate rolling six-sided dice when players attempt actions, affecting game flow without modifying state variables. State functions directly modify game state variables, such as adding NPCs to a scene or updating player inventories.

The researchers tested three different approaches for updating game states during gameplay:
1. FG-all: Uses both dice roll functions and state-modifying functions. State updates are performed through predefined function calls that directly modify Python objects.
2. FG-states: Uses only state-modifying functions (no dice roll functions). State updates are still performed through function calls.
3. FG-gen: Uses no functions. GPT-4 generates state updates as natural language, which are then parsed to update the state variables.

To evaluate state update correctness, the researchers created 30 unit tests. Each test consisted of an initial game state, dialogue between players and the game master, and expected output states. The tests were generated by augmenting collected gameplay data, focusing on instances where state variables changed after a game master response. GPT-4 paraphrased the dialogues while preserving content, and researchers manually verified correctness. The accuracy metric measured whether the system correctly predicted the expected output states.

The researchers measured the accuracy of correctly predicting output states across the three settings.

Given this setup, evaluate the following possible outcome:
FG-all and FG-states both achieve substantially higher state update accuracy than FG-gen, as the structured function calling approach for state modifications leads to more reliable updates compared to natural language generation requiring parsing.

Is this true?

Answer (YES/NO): YES